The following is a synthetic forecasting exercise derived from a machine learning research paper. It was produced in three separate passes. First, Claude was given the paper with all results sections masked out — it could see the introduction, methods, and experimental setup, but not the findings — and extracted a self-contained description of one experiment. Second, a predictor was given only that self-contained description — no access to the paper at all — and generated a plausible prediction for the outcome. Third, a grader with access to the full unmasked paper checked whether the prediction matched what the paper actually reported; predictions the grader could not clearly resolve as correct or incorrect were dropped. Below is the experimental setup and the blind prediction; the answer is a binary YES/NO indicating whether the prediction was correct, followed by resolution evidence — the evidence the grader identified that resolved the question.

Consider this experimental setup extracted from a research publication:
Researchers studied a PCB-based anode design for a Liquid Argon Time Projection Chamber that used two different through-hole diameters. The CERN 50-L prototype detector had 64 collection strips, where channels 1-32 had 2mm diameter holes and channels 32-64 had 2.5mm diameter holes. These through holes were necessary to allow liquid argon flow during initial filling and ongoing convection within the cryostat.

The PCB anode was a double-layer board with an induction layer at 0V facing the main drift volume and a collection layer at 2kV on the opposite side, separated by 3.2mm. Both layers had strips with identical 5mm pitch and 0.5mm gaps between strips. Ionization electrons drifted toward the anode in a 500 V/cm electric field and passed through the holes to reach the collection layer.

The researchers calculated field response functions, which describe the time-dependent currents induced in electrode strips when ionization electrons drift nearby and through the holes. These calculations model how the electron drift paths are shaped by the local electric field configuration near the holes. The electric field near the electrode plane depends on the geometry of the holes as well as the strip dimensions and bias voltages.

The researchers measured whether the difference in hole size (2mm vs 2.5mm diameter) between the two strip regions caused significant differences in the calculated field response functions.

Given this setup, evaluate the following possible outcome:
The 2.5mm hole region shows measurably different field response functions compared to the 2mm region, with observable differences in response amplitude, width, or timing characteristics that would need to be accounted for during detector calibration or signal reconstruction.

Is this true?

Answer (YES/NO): YES